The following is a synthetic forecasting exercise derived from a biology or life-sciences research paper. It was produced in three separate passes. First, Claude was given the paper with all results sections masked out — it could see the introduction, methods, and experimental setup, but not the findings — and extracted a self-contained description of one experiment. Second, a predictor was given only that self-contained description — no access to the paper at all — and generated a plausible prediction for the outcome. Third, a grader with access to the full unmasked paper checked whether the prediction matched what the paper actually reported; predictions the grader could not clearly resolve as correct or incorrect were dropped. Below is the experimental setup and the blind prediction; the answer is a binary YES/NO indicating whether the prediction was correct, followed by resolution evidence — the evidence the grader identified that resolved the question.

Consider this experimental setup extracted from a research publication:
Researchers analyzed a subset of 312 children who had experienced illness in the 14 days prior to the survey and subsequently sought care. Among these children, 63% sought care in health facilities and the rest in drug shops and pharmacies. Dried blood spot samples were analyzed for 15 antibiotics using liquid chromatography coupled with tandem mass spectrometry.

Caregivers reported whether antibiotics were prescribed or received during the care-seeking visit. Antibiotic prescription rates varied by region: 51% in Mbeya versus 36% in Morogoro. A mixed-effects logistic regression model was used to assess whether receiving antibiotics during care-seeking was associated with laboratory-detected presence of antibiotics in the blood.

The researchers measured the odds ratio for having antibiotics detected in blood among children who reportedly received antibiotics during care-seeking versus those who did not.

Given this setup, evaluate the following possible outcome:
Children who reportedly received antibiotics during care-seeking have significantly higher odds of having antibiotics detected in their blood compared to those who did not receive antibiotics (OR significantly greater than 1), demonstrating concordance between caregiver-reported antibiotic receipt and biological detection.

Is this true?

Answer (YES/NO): YES